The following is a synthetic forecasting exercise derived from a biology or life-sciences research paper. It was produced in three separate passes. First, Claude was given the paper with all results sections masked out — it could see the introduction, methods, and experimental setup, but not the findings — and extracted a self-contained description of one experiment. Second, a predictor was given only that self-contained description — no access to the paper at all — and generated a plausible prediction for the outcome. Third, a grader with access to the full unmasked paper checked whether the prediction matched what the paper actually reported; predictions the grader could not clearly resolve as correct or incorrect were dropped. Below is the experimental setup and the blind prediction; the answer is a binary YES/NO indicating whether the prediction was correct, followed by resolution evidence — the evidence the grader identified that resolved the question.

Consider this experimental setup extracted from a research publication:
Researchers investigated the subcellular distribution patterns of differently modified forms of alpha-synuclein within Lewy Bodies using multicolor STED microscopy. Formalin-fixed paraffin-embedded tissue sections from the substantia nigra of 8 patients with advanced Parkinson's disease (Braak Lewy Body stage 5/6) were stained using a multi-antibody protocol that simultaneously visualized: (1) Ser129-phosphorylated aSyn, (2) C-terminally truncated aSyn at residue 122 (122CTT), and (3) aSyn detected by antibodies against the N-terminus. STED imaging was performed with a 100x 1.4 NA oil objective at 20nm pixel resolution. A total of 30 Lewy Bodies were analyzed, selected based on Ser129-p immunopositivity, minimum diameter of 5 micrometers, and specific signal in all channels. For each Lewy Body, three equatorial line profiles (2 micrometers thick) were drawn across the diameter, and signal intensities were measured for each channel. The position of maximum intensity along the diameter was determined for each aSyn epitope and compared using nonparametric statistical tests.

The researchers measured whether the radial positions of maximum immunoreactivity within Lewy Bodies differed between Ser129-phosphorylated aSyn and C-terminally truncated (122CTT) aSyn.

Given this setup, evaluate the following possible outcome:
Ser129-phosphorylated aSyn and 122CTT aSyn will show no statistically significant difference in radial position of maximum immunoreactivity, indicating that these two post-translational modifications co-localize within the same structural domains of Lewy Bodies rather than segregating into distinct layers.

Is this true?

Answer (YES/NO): NO